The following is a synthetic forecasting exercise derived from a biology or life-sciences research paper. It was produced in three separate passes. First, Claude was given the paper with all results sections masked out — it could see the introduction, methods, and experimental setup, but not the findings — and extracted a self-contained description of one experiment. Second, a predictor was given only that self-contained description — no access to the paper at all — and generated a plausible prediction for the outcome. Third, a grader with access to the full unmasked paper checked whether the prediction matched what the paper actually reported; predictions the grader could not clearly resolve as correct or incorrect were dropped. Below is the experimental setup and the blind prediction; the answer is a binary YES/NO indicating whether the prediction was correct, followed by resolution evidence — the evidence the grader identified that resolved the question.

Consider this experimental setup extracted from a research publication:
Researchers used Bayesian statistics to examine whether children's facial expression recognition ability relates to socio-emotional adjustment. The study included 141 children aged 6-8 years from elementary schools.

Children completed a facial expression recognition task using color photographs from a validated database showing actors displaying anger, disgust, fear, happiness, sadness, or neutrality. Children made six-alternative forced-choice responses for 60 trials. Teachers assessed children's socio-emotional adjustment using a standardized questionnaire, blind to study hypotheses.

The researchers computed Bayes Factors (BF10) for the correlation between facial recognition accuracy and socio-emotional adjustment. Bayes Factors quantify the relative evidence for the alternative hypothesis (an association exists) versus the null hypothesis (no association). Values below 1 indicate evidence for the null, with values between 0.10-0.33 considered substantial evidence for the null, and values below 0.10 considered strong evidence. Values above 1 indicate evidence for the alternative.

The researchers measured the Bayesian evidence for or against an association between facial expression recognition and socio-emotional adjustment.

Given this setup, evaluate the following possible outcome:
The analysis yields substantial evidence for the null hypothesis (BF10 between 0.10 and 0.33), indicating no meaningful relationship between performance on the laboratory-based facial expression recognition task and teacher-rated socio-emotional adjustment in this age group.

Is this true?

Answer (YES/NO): YES